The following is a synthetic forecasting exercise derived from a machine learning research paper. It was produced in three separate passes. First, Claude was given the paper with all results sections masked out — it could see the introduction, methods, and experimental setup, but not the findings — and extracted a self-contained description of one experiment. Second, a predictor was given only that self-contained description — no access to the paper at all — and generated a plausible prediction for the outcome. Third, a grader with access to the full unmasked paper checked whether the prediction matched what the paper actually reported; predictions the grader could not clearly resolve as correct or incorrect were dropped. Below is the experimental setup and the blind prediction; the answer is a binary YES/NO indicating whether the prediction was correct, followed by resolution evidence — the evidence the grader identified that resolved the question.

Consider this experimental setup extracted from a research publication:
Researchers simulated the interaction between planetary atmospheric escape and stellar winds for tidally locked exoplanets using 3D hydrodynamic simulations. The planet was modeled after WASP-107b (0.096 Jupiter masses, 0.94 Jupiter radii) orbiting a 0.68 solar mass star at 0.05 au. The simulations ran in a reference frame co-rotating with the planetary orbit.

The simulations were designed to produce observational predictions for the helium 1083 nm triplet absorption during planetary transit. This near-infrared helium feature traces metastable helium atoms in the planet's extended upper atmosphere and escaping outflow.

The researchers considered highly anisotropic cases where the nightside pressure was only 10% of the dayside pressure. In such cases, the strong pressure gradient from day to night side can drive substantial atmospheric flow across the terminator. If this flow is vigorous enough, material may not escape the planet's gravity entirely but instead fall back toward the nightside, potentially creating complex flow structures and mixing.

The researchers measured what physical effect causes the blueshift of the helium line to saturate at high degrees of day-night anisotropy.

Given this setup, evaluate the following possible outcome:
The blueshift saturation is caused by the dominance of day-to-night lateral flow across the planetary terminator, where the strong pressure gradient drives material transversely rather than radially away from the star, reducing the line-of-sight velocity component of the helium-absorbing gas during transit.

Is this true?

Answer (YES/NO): NO